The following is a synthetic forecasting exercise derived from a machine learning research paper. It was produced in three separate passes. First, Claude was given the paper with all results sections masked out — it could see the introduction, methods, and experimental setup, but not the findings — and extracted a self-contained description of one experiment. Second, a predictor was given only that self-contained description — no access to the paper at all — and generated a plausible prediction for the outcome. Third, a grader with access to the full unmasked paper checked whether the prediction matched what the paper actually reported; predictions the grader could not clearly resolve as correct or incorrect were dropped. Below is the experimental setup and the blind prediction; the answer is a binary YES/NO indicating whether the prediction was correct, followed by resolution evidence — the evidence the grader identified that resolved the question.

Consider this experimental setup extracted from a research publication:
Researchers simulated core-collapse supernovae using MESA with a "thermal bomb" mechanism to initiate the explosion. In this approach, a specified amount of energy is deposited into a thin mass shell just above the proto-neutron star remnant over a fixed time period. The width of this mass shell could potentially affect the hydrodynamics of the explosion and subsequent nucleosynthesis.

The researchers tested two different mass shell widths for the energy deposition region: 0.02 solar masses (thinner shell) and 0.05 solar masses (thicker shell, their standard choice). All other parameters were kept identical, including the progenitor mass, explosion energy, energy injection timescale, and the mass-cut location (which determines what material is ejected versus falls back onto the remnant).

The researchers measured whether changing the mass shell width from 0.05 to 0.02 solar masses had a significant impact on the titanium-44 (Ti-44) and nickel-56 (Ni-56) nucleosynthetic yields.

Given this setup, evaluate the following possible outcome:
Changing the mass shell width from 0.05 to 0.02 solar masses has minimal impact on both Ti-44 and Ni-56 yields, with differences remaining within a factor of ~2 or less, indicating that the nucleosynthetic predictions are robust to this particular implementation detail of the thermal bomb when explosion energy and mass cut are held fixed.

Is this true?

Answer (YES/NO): YES